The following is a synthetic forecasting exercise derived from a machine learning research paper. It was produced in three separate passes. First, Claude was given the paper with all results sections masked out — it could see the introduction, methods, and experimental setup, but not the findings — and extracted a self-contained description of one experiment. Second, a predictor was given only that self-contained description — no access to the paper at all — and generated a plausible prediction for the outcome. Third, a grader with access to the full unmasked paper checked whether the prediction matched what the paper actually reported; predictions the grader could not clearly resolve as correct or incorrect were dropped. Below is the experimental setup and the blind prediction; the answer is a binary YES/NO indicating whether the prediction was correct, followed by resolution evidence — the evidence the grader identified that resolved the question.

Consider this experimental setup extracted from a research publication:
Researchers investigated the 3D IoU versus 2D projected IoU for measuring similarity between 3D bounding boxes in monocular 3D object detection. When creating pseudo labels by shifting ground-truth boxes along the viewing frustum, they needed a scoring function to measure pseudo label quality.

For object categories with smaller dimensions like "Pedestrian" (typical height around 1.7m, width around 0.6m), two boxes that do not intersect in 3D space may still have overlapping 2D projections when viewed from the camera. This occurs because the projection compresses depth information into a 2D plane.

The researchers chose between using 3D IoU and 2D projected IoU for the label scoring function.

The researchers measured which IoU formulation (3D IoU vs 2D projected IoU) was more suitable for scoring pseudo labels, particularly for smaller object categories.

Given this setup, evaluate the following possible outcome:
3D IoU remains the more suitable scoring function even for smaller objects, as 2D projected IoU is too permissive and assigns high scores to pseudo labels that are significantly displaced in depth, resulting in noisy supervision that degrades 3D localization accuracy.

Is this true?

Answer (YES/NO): NO